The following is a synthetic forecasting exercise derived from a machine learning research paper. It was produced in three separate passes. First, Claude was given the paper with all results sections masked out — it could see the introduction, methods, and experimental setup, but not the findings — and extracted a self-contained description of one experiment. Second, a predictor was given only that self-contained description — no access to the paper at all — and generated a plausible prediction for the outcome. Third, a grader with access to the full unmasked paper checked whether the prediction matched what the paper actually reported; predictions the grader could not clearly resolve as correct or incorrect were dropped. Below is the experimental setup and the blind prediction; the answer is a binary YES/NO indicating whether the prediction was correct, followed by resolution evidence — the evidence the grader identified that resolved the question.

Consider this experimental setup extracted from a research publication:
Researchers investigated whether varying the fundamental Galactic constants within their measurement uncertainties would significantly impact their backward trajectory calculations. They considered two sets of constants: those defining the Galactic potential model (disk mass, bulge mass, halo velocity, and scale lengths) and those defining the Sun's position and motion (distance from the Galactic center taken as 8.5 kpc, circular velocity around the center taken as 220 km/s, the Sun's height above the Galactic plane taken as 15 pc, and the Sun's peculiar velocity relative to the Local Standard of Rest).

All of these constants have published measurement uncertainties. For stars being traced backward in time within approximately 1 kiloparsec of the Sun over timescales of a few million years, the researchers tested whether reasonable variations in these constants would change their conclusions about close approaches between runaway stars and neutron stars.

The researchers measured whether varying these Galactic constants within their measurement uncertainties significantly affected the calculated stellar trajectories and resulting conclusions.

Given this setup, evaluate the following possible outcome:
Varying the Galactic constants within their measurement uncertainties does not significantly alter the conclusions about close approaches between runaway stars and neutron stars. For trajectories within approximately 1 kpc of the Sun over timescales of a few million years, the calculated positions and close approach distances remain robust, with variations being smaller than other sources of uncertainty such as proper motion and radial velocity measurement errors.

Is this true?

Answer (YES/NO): YES